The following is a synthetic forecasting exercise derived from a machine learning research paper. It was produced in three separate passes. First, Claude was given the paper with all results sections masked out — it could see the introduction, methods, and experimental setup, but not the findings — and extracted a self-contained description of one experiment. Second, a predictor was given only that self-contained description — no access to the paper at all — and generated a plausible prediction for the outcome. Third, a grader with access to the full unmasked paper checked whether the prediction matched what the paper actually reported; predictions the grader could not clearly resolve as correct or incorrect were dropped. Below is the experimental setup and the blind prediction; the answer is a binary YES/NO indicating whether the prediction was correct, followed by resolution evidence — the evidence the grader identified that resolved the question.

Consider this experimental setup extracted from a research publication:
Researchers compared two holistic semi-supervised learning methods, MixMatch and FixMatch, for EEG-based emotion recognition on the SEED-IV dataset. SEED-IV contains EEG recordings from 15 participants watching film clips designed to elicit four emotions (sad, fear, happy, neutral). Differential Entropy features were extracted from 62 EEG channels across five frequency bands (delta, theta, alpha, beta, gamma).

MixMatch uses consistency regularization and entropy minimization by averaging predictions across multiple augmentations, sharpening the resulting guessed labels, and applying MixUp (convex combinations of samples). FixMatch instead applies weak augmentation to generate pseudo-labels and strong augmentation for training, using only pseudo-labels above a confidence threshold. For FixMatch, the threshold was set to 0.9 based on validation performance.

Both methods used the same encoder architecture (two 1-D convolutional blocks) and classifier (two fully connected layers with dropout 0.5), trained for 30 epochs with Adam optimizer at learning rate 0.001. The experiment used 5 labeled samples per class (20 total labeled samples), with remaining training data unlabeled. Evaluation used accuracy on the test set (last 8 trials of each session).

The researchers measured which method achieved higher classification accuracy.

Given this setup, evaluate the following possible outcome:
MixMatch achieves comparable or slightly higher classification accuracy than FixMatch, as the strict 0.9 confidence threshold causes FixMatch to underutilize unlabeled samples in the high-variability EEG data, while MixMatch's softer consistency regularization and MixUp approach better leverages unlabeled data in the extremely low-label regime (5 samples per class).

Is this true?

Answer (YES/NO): NO